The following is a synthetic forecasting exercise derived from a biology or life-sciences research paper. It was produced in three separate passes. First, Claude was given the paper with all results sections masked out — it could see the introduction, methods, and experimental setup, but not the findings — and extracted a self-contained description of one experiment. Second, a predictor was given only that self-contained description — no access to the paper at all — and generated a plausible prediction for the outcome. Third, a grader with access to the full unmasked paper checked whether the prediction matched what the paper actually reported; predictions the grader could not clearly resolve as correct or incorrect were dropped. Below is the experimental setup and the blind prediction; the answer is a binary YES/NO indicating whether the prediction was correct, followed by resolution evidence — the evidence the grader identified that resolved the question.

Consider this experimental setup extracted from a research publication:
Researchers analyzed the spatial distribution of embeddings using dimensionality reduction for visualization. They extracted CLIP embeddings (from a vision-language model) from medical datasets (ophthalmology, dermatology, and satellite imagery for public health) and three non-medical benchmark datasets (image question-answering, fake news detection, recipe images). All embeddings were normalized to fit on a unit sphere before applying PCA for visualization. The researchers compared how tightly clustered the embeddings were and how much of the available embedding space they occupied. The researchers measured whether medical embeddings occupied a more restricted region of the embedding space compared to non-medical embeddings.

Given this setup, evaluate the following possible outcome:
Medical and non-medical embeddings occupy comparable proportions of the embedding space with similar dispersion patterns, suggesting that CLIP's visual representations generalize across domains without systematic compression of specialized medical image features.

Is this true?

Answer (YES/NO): NO